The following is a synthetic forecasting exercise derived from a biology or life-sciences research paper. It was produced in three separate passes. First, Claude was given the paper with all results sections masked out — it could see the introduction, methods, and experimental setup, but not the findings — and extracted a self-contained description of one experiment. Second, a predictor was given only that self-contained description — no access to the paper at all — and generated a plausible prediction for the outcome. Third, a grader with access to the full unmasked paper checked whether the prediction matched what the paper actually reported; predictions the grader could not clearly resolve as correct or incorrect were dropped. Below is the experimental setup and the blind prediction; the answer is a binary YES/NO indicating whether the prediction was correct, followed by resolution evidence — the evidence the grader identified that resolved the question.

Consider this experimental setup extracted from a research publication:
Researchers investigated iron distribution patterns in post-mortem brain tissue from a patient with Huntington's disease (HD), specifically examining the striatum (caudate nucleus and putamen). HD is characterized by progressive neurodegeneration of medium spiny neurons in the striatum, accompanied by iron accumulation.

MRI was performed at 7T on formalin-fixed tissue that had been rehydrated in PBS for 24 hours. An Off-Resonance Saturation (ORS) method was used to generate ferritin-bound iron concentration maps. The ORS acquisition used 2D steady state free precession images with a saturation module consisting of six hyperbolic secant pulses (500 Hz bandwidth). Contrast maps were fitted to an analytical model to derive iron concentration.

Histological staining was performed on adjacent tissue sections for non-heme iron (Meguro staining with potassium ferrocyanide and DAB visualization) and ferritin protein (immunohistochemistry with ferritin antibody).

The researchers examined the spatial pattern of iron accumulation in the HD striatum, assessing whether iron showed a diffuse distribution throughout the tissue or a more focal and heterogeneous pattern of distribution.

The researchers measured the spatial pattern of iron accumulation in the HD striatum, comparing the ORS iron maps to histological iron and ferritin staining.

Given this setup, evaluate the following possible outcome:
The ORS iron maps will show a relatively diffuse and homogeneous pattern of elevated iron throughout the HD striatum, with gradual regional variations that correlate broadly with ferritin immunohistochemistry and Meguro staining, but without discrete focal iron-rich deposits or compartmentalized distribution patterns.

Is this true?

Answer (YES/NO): NO